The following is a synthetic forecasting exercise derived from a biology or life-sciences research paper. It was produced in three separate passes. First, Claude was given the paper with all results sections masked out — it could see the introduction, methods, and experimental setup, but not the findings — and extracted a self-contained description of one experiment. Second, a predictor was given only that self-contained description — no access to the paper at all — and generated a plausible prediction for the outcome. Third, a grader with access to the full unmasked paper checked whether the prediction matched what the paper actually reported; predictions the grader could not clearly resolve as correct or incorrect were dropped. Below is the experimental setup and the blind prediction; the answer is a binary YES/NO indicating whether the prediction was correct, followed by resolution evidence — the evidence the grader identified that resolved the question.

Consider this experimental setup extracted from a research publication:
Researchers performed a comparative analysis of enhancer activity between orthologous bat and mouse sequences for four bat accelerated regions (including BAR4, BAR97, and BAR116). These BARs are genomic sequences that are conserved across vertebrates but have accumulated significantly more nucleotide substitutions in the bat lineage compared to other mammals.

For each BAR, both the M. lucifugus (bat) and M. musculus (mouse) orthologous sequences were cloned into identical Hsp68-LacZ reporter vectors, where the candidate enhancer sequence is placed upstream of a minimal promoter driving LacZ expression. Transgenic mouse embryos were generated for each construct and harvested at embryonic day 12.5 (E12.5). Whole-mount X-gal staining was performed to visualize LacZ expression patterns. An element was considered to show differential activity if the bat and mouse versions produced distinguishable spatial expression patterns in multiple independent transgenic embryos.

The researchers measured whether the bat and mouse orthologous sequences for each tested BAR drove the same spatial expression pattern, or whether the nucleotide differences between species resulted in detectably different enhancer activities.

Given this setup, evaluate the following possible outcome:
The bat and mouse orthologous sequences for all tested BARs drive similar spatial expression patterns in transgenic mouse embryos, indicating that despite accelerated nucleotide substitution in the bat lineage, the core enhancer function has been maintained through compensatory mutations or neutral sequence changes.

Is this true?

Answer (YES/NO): NO